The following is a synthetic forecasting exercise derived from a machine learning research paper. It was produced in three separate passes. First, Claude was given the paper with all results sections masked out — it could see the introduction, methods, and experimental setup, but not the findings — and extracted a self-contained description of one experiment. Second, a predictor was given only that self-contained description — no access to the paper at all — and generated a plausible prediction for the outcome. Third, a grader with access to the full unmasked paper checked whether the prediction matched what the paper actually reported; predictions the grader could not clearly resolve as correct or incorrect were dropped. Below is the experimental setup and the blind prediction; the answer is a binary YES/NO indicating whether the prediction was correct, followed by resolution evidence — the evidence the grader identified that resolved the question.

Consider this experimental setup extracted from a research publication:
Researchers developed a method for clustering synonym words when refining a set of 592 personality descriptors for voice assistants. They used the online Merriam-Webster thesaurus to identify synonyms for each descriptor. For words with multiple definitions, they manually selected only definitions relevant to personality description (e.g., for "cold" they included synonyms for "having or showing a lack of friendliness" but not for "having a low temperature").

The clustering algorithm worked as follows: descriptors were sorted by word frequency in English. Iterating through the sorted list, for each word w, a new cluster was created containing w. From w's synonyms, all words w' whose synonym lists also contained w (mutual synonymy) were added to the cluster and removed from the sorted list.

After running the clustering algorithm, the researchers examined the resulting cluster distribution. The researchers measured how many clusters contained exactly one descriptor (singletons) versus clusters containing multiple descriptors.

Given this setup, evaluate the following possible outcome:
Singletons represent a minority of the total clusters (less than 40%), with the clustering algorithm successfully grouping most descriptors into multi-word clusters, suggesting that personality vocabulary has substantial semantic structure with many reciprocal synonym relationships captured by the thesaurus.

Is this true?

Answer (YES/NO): NO